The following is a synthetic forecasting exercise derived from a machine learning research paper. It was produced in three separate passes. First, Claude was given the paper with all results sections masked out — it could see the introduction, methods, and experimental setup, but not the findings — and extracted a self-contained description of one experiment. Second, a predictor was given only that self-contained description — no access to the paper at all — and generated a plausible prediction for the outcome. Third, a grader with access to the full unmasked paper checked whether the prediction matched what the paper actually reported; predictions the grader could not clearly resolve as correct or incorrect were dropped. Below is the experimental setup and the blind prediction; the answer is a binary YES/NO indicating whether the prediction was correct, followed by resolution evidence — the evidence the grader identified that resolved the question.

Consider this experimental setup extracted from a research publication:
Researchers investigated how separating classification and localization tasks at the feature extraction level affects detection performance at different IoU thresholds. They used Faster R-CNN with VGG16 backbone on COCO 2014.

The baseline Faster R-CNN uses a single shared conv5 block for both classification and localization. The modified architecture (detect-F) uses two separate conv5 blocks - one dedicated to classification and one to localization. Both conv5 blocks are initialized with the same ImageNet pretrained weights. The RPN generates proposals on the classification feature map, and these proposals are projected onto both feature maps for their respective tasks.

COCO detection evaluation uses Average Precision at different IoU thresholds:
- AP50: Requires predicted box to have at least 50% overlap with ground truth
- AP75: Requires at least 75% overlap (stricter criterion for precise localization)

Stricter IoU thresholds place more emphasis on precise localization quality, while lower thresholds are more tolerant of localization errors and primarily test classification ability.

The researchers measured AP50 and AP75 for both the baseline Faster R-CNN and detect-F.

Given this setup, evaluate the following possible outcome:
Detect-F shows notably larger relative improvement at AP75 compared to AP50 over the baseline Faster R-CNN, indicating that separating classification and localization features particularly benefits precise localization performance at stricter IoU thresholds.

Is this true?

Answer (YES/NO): YES